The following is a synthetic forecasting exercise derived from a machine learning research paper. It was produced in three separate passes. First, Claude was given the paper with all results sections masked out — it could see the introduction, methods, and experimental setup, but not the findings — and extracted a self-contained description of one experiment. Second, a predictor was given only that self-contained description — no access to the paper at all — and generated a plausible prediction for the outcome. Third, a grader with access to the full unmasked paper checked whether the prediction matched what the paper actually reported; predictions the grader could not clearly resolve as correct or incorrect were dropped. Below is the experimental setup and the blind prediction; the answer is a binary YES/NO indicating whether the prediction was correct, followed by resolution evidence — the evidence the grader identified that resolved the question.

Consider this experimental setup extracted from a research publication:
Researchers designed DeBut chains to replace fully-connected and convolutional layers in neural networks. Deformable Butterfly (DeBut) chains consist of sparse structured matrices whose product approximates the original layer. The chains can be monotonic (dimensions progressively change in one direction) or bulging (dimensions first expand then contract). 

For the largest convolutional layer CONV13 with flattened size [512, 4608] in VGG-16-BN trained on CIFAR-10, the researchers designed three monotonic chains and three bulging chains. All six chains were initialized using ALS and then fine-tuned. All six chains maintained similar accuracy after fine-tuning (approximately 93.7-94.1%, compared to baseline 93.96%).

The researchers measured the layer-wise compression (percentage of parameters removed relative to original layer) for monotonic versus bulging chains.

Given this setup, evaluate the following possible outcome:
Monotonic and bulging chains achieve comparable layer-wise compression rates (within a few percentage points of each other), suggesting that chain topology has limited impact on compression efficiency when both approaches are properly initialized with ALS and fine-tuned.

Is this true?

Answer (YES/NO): YES